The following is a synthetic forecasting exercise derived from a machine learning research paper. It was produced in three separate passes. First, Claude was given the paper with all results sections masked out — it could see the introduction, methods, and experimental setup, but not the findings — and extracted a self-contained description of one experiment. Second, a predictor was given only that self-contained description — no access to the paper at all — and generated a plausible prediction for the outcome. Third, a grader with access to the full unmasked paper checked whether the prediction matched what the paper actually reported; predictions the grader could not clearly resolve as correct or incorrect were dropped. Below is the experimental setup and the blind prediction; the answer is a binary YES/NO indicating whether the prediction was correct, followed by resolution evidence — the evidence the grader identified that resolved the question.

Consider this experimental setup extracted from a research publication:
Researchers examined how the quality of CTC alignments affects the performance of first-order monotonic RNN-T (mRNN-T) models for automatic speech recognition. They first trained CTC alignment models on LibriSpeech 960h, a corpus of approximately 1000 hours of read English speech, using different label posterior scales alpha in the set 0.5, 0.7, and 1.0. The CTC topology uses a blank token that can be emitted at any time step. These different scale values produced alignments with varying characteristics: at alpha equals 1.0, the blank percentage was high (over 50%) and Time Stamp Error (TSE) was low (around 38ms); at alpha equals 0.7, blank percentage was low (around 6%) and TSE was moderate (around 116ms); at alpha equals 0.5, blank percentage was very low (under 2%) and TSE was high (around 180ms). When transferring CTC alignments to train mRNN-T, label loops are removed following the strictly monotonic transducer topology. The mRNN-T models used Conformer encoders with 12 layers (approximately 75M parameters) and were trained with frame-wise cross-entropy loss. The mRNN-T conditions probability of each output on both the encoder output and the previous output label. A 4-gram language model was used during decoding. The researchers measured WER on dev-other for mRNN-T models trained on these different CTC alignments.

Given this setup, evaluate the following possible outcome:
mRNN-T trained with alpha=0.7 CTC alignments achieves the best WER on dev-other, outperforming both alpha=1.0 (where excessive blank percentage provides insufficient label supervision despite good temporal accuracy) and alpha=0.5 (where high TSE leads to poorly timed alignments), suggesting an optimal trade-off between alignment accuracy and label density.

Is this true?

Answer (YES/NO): NO